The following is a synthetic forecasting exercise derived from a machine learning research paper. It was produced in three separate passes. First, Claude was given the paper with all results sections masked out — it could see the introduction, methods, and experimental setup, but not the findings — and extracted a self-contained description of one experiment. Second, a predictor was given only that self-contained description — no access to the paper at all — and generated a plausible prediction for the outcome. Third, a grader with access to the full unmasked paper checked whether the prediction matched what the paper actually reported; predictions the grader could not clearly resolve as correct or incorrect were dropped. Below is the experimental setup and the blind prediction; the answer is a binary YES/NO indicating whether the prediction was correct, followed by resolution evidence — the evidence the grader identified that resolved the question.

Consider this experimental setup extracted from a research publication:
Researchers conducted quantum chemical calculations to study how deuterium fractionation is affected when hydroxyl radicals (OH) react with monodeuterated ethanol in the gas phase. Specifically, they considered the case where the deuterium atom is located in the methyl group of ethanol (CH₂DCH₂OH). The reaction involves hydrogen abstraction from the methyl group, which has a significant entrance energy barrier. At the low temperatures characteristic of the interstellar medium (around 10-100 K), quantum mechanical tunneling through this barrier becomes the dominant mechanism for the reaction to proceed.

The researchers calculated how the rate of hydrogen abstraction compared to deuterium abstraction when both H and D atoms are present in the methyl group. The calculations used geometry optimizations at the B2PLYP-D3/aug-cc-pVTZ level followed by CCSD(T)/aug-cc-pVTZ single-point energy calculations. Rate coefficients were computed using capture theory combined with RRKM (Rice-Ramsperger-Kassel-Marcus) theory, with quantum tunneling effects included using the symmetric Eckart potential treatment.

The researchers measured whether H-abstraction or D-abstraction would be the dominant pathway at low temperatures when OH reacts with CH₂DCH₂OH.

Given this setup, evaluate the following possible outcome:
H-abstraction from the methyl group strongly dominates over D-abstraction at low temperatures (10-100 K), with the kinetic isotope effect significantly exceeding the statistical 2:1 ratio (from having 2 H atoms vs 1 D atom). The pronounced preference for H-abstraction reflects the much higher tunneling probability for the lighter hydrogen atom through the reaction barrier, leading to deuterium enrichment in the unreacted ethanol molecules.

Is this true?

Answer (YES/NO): YES